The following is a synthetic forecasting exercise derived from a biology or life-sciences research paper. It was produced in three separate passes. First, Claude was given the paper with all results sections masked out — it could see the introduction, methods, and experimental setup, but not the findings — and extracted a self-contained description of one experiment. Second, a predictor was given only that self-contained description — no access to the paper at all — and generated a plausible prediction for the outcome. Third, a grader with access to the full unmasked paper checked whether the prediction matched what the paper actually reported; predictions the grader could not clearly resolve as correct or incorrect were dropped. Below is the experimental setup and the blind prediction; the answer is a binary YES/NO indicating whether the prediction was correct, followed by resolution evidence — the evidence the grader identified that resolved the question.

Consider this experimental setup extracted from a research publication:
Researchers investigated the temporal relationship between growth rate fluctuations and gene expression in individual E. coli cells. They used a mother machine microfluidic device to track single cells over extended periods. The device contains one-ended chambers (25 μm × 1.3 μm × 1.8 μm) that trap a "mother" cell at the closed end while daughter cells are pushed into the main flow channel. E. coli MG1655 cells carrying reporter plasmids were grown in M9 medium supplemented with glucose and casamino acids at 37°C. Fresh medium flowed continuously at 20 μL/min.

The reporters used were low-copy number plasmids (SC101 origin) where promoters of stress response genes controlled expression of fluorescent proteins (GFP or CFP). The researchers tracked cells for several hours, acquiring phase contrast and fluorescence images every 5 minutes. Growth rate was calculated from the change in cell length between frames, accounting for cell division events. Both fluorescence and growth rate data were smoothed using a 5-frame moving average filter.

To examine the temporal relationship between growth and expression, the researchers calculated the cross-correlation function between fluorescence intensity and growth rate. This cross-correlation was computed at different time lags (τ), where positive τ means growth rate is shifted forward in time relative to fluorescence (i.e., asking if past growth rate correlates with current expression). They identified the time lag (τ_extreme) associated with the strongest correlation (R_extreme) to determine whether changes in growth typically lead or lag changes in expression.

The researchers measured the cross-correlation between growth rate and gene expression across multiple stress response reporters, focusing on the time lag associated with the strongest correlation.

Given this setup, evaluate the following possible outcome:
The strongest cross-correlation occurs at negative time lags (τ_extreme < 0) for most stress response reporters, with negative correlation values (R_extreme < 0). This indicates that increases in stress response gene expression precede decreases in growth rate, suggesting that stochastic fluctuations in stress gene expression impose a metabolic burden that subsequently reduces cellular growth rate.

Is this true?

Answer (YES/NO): NO